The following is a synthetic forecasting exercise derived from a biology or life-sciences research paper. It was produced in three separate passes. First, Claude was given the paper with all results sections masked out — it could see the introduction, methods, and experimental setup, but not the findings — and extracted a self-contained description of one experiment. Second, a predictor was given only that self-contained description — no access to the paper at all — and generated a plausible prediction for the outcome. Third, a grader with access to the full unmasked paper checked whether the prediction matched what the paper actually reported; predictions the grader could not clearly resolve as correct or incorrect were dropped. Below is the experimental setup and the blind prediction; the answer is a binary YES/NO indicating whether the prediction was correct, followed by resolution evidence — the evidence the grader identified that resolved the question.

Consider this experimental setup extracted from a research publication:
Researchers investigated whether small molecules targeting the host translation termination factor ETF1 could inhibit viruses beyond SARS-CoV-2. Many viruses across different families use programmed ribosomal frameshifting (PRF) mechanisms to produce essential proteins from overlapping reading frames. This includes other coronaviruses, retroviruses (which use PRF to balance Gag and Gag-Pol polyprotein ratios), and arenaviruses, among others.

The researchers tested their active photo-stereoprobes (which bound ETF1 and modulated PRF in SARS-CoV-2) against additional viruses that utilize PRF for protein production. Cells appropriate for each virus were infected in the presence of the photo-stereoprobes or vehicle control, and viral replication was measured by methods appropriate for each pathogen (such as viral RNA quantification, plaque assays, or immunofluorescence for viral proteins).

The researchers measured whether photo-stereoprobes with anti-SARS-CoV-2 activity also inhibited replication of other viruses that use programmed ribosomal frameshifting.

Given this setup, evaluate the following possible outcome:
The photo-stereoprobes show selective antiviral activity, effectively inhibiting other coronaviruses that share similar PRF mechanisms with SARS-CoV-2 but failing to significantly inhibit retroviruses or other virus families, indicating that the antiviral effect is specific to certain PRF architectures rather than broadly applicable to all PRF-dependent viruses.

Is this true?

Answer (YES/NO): NO